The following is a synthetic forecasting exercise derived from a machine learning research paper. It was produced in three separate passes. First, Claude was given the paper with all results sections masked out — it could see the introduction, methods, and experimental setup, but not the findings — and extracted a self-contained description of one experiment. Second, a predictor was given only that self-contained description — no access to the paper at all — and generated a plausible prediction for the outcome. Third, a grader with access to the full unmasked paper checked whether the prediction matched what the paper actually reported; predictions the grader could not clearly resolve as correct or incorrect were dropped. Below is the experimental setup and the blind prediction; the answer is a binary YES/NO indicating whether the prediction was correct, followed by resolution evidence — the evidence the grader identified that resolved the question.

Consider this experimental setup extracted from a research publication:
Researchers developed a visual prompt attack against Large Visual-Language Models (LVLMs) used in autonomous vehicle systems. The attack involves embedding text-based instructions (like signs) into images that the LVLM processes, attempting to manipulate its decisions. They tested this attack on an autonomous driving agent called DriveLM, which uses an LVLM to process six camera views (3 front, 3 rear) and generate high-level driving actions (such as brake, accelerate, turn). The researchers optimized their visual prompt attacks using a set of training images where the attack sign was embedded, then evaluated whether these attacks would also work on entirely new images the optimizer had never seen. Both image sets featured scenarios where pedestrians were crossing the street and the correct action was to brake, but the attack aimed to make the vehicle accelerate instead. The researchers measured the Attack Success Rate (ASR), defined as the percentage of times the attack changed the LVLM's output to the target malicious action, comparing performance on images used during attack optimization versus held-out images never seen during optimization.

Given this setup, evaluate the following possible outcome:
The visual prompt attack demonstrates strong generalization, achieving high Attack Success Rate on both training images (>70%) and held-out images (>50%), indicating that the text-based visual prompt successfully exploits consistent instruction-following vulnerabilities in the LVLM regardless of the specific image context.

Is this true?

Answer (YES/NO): NO